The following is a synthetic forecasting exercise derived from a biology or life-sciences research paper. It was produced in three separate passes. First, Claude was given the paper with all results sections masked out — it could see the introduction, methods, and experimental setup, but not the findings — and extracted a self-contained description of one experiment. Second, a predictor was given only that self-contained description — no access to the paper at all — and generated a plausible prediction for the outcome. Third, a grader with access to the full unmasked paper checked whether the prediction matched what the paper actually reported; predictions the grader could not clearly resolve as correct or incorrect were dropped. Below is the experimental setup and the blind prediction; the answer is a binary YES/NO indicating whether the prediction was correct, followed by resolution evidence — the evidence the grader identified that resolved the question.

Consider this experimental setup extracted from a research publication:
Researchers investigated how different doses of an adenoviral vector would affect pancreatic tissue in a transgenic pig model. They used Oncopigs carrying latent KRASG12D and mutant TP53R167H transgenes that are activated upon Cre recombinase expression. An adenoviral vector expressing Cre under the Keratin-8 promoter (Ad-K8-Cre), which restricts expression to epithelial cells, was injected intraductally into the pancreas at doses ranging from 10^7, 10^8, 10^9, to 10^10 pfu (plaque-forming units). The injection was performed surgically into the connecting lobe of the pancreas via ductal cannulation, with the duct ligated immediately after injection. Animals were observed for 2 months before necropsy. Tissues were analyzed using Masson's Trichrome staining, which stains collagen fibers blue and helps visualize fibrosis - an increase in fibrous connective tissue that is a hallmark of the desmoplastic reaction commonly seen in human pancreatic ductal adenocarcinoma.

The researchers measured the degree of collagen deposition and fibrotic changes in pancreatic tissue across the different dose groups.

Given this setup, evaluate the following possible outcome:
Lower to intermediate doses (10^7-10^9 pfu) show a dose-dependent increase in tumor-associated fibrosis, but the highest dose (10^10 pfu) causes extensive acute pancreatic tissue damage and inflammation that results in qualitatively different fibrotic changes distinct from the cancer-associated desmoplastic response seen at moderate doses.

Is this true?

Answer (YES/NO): NO